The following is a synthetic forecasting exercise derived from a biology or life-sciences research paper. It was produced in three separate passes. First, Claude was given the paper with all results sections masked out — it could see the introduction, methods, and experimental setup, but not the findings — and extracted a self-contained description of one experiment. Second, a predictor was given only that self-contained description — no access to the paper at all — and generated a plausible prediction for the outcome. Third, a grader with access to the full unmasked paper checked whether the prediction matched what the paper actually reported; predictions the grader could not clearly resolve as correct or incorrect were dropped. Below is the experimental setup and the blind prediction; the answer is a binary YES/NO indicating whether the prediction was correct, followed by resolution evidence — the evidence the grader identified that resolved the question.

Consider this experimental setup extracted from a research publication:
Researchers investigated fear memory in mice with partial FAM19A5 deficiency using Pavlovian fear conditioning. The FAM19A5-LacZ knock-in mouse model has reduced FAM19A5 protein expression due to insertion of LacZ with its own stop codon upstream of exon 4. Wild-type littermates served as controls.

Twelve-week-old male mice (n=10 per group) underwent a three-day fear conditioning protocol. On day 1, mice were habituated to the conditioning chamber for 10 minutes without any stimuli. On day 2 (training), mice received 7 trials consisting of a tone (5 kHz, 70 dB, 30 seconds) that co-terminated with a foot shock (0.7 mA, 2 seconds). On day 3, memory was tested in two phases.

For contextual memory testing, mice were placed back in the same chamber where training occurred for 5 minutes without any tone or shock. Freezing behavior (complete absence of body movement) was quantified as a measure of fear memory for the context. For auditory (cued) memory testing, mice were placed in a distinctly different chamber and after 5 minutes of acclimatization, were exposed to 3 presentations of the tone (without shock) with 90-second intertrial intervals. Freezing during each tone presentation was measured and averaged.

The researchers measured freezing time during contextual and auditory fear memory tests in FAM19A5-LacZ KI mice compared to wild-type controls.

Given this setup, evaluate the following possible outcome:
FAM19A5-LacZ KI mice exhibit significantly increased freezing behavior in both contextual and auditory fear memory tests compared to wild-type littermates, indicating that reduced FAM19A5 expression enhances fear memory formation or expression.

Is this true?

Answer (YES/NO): NO